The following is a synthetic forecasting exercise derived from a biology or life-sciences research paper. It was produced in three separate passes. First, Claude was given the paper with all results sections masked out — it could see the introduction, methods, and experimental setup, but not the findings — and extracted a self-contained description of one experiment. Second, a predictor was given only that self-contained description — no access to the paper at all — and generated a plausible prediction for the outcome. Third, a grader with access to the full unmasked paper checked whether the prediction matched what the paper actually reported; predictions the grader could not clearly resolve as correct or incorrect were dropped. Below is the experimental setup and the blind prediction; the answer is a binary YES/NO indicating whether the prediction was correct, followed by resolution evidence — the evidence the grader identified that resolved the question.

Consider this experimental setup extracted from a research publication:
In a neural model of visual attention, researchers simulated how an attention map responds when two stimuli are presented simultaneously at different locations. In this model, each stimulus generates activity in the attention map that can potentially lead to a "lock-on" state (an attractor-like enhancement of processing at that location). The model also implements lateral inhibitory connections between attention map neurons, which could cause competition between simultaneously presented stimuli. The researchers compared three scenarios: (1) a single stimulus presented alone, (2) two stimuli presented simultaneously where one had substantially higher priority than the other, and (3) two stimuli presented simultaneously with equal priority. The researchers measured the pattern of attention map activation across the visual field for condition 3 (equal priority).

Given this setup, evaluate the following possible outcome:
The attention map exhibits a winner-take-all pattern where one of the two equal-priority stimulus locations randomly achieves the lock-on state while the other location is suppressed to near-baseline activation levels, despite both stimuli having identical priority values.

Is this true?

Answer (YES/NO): NO